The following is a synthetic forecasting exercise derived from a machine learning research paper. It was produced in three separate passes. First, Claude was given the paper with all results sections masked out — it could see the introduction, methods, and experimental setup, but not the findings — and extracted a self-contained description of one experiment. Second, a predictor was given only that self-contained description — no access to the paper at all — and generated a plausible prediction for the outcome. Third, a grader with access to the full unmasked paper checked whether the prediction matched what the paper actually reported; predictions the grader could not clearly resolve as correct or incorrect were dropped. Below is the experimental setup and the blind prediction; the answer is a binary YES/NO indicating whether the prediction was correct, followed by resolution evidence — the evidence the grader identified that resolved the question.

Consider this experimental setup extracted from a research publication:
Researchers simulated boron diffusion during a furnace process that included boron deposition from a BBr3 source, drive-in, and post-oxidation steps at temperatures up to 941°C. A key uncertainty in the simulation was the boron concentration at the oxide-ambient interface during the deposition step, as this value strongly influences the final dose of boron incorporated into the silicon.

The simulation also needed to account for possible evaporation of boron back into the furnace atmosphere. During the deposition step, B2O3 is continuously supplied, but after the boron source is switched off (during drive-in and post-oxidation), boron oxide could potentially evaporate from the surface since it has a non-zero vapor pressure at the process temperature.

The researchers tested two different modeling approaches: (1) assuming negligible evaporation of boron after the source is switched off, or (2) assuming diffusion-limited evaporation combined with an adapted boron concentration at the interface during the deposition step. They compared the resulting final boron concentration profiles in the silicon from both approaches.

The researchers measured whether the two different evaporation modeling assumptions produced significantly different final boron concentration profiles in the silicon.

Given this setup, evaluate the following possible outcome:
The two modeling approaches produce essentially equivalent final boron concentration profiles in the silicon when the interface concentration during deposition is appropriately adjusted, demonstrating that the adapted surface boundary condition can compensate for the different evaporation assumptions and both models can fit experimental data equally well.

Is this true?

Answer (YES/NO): YES